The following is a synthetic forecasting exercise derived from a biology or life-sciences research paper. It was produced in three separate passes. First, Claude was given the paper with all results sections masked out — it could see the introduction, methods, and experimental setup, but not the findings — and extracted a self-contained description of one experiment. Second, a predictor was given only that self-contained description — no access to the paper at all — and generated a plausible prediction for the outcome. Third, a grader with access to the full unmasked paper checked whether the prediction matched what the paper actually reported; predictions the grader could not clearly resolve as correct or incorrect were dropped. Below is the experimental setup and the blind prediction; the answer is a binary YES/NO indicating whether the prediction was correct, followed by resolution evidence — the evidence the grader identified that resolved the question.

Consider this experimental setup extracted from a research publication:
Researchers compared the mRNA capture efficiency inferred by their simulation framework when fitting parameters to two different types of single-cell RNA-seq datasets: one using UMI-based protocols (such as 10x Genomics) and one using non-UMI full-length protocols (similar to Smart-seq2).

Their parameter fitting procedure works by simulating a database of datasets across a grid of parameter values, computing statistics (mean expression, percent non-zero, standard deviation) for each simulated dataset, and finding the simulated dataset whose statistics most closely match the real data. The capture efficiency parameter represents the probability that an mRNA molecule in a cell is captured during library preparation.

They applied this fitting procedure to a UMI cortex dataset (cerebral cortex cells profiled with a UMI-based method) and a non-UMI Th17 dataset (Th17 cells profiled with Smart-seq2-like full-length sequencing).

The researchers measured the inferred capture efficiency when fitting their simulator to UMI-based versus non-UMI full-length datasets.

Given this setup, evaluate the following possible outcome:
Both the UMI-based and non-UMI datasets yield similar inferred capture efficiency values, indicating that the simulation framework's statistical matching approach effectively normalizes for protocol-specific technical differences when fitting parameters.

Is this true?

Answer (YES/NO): NO